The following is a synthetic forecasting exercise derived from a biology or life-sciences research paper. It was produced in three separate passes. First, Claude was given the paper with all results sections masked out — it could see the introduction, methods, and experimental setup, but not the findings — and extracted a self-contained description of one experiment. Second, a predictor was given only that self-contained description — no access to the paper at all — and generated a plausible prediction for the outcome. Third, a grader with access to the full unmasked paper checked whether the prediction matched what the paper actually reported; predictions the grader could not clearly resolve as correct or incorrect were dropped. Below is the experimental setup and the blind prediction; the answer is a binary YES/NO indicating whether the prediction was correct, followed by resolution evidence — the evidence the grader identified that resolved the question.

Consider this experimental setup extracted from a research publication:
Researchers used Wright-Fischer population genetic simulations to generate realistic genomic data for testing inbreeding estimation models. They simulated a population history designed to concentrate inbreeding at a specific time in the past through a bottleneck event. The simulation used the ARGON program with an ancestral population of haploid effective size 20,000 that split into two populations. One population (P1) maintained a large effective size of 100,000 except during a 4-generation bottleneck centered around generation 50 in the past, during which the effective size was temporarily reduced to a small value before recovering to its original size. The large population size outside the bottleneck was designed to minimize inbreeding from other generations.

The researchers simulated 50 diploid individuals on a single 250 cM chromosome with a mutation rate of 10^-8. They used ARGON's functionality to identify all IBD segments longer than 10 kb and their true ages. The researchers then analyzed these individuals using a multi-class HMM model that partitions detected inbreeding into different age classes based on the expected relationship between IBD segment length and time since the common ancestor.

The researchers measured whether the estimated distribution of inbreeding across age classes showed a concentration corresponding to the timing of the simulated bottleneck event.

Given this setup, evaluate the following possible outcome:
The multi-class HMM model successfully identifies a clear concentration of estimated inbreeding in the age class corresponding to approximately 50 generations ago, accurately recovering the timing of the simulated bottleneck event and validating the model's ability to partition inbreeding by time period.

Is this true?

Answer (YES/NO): NO